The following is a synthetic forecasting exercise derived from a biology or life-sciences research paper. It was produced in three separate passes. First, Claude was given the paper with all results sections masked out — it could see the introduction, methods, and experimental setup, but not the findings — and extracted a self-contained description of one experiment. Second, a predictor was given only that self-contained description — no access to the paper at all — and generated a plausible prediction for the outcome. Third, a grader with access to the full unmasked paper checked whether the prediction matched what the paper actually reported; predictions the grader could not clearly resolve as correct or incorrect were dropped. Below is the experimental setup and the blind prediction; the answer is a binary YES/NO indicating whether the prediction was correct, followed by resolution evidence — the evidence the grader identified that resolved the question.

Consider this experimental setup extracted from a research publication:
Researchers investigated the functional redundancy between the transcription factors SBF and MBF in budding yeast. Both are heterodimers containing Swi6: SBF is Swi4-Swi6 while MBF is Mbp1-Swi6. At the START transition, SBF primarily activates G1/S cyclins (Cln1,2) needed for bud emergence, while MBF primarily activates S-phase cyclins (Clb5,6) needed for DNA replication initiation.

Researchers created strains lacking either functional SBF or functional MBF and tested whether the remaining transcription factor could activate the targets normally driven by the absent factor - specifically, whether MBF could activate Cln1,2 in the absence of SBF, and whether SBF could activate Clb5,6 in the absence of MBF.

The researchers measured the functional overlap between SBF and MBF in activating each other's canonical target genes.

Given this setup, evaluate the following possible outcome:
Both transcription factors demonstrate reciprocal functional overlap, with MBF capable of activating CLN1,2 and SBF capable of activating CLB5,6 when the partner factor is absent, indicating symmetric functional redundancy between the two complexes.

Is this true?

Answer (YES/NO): YES